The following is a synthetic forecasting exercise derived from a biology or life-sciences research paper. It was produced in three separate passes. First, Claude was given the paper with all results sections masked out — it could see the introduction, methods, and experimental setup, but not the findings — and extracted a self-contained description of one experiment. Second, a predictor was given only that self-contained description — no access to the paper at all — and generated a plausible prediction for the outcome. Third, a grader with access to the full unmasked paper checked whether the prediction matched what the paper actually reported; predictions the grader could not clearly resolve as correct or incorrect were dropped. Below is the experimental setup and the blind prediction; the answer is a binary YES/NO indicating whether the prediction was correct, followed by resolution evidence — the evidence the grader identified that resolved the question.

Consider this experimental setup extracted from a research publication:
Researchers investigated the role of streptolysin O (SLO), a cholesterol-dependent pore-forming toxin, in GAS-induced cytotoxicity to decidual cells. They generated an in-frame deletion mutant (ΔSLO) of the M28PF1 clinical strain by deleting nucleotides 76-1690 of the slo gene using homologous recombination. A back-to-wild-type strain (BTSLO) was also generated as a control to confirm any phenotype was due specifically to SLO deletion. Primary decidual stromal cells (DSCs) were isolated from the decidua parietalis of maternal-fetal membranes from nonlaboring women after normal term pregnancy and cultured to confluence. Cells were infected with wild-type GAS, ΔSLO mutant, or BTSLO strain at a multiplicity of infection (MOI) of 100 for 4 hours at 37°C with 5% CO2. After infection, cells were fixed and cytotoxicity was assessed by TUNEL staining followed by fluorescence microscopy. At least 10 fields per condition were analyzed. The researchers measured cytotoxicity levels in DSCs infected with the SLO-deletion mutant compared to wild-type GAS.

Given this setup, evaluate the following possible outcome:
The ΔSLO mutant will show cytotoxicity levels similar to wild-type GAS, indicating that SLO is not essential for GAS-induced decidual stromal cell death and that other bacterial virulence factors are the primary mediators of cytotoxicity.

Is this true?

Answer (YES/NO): NO